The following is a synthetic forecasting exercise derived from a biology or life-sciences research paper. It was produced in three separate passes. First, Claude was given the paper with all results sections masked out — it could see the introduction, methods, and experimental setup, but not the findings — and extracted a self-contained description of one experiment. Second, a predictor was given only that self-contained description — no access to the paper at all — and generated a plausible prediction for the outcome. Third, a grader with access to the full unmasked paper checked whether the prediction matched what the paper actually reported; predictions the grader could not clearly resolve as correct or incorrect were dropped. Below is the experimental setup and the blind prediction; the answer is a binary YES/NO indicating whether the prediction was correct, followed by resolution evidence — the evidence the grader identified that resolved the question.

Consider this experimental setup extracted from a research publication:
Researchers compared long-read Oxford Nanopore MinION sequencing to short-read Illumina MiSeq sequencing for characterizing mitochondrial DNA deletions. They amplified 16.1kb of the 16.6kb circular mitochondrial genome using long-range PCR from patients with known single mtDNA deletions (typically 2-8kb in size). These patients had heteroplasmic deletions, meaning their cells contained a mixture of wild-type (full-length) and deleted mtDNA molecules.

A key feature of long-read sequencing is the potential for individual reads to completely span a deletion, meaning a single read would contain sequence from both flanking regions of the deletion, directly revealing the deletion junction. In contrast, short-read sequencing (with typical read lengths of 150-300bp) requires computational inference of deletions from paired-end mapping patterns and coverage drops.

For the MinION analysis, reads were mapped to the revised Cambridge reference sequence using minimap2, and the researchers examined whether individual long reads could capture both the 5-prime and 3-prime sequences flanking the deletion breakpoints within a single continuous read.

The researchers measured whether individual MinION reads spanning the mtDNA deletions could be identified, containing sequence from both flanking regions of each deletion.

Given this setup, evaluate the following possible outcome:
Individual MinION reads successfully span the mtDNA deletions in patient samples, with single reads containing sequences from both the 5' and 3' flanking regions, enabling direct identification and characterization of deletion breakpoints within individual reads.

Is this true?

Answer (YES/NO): YES